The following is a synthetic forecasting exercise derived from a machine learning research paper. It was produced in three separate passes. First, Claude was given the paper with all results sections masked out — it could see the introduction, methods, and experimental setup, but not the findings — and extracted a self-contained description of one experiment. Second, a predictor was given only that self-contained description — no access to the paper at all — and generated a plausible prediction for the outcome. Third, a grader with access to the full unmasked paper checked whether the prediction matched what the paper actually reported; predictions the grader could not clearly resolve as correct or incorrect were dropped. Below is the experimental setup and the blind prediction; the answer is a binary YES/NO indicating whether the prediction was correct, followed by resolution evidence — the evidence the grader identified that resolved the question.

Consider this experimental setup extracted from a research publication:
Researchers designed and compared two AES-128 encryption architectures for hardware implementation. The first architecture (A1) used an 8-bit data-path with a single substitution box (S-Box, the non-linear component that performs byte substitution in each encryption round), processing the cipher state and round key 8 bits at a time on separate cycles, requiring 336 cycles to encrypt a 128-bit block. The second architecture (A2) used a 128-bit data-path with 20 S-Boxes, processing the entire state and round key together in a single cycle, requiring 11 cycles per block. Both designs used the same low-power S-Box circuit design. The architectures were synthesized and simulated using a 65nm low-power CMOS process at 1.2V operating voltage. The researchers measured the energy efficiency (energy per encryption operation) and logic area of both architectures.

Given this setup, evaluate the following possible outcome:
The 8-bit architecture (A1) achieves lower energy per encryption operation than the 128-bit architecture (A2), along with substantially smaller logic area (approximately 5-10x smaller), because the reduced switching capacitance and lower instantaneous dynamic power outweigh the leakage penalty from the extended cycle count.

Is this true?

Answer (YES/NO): NO